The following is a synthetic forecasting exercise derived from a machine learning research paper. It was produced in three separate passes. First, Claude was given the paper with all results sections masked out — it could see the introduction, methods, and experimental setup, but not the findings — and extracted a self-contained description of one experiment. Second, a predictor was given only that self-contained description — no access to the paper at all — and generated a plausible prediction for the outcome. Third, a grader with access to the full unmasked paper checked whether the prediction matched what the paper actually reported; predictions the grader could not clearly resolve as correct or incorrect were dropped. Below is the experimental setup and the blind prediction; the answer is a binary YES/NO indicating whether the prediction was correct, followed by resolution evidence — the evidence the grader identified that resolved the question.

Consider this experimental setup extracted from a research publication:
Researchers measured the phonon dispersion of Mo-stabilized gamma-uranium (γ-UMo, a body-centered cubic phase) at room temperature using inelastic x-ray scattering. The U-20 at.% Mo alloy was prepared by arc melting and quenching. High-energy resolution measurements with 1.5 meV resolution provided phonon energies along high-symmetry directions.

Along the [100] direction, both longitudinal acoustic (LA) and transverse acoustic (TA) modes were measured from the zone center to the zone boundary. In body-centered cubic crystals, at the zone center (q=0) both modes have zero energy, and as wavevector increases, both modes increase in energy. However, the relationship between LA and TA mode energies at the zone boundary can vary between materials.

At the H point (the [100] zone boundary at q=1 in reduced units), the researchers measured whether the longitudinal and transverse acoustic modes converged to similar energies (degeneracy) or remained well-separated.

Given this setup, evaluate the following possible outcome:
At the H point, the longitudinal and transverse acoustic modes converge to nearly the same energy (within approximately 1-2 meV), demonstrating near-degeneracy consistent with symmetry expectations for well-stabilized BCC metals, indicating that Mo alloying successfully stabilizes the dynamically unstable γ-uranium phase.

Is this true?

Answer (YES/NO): NO